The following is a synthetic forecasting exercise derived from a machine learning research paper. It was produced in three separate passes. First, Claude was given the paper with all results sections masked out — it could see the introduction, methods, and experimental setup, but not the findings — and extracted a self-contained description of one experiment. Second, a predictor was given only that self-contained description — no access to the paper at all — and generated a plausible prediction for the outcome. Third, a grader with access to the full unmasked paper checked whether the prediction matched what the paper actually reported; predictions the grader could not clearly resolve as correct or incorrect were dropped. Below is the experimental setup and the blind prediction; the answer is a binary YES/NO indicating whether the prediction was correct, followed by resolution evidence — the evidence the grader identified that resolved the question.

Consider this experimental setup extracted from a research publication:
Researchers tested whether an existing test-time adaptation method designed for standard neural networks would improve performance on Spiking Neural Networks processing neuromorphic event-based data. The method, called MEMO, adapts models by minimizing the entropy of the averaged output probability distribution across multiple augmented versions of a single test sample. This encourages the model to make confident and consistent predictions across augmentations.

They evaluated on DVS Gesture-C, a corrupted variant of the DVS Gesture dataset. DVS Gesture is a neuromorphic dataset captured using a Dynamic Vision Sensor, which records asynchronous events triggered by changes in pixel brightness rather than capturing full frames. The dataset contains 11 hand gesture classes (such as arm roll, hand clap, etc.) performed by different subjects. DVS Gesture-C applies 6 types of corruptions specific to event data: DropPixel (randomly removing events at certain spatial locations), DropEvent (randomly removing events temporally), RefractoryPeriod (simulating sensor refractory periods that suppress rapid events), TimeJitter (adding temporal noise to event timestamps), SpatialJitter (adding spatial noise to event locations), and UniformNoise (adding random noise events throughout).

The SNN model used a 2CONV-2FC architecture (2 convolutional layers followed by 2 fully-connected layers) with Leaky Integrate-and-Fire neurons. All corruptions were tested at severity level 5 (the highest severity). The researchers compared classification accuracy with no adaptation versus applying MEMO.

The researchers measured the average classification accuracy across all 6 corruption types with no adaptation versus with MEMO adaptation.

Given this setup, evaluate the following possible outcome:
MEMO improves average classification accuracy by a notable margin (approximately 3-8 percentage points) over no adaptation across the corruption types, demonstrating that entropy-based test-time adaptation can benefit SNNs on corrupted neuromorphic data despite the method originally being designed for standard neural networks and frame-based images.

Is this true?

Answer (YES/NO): NO